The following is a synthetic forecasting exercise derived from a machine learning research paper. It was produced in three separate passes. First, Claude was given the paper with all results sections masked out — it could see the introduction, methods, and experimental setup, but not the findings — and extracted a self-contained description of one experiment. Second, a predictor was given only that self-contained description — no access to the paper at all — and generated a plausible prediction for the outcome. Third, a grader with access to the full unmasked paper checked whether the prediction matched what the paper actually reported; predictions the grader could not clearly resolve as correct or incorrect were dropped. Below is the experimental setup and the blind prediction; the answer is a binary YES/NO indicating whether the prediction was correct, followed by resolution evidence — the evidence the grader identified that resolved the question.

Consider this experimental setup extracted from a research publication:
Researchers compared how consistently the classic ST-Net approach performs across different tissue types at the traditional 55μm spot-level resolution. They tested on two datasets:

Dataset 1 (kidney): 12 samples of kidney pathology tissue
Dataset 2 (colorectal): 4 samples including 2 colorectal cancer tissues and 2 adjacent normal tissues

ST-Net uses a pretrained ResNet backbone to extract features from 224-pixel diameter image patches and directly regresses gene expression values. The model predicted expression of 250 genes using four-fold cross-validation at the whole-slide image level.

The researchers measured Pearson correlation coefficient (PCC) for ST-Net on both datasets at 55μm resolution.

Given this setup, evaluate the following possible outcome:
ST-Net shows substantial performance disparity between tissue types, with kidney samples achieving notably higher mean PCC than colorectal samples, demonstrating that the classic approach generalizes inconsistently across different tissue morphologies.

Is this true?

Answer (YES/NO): NO